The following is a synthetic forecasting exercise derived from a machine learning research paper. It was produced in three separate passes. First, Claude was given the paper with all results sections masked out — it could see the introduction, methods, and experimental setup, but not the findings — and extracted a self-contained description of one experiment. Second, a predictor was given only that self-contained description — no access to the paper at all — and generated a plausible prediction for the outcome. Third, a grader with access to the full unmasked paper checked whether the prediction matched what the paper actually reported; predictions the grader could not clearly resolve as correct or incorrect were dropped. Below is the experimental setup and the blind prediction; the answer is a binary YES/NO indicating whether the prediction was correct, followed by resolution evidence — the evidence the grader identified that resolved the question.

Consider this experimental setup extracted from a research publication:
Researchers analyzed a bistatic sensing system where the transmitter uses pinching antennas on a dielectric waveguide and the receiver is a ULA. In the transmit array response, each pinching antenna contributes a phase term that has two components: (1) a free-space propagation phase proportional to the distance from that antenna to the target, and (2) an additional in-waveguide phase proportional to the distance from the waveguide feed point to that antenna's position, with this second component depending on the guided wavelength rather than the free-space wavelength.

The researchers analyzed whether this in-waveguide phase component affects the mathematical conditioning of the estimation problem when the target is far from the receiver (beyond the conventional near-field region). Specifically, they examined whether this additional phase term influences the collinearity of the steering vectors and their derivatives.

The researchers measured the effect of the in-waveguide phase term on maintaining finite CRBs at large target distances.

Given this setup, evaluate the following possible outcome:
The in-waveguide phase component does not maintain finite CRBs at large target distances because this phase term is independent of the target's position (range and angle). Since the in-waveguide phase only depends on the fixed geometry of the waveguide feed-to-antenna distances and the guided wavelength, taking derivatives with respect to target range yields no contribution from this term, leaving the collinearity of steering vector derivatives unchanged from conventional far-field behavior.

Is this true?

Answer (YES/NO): NO